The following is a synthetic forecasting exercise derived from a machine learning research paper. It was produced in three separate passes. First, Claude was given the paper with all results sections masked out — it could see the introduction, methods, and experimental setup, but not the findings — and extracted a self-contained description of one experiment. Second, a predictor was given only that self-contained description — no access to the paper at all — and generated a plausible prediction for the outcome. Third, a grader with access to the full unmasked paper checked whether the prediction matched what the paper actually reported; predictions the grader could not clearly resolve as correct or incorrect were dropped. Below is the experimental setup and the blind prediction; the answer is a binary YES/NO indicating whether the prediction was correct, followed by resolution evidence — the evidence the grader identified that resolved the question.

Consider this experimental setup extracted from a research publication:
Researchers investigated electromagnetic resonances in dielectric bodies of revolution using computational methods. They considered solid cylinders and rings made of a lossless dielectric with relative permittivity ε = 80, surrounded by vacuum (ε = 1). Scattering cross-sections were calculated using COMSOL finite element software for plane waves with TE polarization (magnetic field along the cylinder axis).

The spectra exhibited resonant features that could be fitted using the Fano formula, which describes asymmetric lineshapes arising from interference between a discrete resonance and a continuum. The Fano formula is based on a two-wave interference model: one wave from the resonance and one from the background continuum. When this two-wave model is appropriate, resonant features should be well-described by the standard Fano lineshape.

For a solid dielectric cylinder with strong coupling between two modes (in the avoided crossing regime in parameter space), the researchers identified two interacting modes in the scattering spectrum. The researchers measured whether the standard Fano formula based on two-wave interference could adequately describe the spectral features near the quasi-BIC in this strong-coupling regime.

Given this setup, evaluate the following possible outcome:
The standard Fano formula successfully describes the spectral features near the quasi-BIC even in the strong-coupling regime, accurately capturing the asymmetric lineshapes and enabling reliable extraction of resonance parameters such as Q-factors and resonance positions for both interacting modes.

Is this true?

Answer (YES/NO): NO